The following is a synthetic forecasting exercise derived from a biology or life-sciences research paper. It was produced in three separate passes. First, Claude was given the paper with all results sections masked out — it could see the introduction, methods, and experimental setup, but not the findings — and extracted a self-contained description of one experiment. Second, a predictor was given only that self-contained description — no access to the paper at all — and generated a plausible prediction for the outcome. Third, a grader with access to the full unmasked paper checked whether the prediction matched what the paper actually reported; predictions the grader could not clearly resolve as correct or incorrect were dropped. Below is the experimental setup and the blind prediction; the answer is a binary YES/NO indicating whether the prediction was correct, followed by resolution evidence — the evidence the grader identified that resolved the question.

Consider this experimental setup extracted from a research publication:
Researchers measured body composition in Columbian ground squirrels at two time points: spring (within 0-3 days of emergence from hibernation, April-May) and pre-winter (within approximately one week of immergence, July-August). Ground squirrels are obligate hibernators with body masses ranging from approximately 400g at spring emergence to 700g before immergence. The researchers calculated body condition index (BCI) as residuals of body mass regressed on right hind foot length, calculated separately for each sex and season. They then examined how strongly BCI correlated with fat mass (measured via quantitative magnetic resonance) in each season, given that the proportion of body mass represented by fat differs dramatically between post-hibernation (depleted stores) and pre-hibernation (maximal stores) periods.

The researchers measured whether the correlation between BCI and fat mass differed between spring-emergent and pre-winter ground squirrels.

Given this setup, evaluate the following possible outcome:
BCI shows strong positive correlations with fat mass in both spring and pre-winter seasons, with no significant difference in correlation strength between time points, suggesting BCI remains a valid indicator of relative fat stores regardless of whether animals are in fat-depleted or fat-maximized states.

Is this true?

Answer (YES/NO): NO